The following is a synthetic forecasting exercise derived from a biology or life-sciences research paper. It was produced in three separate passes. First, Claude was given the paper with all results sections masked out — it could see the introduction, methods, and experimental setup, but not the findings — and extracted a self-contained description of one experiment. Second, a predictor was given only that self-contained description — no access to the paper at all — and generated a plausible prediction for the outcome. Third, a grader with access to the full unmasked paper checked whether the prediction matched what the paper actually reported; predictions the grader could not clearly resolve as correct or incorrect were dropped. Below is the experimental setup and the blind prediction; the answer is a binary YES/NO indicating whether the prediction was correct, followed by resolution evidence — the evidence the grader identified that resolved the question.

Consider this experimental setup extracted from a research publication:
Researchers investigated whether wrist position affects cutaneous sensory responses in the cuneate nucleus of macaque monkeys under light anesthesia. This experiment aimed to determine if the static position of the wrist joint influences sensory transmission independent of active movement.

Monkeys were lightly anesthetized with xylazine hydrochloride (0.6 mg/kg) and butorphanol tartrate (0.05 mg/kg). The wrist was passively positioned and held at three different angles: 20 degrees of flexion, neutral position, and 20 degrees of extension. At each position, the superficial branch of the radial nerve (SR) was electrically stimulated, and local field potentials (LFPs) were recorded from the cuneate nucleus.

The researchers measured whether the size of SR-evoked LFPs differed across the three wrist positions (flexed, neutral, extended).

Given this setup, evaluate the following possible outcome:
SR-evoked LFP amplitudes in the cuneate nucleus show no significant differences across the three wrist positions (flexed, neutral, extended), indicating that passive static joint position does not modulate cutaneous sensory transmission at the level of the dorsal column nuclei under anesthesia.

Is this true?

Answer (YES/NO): YES